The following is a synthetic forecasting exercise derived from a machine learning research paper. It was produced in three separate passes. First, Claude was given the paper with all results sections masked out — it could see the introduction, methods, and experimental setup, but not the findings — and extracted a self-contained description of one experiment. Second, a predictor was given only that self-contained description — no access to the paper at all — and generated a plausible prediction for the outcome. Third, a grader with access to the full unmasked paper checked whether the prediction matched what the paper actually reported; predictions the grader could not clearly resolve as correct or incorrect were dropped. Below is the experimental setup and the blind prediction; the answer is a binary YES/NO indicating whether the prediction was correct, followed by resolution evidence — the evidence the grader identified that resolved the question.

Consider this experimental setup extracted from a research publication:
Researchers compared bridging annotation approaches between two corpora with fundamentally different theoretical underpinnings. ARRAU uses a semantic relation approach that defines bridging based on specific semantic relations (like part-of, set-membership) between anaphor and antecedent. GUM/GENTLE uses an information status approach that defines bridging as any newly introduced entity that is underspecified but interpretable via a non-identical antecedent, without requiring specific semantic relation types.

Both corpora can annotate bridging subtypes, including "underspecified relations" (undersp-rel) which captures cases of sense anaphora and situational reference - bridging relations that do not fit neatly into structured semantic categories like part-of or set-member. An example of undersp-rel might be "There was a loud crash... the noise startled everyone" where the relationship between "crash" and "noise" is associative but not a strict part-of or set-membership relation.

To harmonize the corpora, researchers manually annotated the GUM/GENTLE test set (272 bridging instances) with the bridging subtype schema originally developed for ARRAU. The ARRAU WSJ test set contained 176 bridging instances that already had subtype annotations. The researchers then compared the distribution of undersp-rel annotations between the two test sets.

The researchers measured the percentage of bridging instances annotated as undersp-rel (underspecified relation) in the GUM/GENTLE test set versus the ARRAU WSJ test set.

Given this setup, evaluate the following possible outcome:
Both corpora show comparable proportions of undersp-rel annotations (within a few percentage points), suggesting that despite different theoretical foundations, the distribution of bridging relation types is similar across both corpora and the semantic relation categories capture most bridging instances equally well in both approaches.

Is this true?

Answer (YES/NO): NO